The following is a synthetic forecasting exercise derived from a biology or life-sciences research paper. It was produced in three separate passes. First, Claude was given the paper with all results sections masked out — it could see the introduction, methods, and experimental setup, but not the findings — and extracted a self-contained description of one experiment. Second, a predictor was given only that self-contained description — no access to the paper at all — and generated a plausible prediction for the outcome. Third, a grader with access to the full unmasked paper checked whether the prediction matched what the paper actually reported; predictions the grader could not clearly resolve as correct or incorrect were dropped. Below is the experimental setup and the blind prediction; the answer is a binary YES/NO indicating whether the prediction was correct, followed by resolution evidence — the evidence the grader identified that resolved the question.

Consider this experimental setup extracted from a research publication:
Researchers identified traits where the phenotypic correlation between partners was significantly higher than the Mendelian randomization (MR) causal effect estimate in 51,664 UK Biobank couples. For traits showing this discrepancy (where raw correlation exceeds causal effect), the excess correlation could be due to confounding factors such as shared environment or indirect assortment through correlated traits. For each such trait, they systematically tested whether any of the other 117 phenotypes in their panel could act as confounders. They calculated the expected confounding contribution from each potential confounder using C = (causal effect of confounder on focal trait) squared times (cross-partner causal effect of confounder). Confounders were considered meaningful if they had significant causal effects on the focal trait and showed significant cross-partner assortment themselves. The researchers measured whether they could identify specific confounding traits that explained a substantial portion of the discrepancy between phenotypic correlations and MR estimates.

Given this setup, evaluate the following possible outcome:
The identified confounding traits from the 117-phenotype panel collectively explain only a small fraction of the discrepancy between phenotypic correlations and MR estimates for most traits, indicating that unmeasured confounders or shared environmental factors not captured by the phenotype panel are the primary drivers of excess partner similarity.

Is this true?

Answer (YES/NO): NO